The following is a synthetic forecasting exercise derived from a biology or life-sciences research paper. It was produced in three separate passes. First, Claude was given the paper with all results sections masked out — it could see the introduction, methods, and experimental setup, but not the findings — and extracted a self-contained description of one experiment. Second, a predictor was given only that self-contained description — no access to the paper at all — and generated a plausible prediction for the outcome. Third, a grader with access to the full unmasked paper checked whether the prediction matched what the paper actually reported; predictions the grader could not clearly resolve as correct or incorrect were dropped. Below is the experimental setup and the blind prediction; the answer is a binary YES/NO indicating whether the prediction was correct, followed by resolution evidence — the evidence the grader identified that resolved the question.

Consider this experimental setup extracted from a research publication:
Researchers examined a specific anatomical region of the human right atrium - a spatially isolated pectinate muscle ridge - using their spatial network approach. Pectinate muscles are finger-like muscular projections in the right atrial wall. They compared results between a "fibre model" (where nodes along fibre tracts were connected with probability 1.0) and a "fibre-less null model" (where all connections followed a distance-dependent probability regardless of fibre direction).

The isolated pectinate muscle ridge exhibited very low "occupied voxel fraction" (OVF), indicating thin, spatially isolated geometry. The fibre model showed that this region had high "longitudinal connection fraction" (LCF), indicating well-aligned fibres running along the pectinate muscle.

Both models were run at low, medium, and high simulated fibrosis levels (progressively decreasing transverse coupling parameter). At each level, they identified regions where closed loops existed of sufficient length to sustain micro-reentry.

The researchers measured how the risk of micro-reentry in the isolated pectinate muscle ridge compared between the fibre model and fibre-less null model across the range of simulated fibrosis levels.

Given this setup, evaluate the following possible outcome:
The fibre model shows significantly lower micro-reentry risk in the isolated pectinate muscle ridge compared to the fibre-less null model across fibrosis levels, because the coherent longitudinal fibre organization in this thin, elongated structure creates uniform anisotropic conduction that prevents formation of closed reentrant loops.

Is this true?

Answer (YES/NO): YES